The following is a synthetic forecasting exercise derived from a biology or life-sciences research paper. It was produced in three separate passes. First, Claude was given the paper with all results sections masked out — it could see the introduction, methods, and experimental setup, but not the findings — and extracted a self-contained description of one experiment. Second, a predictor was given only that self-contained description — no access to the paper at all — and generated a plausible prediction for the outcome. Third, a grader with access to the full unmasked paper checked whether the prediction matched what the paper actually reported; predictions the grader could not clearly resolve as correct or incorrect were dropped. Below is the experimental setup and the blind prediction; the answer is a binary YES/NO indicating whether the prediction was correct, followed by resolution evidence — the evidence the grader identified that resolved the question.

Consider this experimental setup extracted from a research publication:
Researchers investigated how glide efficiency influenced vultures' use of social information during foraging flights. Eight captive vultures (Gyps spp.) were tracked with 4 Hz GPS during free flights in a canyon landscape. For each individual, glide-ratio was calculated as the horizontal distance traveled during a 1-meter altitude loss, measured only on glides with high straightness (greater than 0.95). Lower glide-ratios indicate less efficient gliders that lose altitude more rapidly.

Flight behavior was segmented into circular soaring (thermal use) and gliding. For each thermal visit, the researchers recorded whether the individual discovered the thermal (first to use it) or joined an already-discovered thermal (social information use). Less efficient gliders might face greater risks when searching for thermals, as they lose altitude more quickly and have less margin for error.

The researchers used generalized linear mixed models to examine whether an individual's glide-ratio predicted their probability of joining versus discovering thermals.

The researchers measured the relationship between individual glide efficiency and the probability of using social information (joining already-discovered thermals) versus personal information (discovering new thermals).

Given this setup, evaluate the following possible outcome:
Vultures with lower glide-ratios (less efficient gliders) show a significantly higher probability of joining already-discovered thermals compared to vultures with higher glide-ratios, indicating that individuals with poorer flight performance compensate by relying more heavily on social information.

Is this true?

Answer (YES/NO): NO